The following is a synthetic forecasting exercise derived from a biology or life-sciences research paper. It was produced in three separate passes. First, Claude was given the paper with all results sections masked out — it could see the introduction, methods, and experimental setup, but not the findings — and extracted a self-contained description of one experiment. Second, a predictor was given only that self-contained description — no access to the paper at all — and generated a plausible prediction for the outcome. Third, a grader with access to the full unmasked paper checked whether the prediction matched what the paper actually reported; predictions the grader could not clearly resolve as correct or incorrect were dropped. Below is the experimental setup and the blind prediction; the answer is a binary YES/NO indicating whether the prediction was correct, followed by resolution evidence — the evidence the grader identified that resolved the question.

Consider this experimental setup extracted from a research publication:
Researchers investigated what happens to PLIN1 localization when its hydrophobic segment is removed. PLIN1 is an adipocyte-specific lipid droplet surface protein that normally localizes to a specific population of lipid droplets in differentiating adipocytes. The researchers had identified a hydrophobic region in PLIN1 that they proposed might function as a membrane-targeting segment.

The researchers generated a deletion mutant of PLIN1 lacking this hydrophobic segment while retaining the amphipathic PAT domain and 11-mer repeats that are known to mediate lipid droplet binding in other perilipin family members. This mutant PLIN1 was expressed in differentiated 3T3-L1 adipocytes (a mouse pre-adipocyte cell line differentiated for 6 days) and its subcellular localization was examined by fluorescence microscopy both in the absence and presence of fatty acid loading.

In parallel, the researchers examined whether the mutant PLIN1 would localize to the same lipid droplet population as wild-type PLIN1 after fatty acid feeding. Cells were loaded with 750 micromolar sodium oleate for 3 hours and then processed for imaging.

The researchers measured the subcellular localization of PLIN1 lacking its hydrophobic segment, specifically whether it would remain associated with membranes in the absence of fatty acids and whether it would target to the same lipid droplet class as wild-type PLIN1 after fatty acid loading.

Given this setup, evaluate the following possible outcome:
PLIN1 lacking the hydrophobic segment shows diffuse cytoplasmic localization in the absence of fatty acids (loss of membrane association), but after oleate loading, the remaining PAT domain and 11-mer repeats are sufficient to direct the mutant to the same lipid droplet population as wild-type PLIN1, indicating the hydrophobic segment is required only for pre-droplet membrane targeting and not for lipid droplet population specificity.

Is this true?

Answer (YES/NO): NO